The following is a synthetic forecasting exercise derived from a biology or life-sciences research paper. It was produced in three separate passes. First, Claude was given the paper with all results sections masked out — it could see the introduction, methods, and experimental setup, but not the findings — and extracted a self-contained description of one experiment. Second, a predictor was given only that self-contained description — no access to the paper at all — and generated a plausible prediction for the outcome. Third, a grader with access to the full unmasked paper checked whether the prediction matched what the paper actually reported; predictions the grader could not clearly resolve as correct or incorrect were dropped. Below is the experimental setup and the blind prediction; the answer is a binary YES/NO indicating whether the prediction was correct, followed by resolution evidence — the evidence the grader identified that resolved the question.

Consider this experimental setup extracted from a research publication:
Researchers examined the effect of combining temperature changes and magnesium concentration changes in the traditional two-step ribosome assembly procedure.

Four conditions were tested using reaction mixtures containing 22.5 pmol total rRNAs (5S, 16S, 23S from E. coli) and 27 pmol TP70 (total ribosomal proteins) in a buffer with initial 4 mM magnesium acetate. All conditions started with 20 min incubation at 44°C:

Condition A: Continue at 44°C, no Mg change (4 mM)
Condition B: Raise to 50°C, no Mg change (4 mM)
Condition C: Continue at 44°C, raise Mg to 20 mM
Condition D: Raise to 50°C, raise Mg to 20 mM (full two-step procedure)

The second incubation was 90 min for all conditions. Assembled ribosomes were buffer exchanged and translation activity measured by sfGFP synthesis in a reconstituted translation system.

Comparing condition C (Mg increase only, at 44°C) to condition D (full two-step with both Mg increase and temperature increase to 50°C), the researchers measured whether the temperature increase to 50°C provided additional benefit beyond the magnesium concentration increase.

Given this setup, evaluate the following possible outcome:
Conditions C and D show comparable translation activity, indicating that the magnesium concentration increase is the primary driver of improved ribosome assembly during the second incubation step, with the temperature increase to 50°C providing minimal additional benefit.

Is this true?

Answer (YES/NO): NO